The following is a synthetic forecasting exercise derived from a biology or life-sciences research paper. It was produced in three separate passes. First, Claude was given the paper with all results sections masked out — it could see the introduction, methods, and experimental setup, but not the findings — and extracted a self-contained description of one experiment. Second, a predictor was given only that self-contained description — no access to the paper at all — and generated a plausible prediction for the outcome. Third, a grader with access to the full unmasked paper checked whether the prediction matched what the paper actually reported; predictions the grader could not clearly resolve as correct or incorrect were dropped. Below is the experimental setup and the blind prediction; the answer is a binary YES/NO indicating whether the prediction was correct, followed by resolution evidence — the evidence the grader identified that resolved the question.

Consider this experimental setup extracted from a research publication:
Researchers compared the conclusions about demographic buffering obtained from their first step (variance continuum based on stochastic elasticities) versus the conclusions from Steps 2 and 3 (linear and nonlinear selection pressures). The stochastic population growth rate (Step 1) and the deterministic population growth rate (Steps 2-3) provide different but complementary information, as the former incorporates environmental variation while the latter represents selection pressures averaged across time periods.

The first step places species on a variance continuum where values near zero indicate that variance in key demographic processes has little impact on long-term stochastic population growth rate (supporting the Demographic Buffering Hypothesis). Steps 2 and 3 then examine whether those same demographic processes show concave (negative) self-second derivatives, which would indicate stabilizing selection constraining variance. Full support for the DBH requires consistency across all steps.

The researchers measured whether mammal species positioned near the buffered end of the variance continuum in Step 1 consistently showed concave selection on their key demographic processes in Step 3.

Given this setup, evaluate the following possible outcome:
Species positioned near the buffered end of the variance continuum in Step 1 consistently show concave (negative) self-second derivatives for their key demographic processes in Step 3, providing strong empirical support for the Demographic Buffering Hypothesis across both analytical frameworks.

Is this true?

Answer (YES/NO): NO